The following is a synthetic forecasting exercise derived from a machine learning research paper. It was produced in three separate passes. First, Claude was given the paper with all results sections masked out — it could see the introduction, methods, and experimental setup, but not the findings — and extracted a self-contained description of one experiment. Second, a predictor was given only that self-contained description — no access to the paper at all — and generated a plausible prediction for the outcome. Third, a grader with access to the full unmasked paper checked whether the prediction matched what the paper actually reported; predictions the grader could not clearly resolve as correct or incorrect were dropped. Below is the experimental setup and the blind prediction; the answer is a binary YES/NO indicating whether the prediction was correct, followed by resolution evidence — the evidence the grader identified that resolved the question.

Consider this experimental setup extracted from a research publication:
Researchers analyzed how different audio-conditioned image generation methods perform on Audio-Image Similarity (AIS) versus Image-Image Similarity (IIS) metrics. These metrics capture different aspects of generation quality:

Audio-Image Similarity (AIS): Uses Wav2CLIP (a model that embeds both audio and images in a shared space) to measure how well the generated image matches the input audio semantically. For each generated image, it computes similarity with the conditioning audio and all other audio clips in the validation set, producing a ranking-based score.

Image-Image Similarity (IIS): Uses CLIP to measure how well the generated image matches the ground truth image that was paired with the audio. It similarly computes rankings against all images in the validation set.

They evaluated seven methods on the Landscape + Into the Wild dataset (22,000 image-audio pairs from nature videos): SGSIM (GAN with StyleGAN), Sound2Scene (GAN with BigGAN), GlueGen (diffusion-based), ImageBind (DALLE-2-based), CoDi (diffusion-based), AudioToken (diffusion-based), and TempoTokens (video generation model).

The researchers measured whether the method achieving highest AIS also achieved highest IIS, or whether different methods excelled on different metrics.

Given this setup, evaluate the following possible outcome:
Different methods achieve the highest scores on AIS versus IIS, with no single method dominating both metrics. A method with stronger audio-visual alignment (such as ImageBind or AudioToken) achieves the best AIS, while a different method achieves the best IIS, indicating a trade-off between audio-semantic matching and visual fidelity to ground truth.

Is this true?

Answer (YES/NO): NO